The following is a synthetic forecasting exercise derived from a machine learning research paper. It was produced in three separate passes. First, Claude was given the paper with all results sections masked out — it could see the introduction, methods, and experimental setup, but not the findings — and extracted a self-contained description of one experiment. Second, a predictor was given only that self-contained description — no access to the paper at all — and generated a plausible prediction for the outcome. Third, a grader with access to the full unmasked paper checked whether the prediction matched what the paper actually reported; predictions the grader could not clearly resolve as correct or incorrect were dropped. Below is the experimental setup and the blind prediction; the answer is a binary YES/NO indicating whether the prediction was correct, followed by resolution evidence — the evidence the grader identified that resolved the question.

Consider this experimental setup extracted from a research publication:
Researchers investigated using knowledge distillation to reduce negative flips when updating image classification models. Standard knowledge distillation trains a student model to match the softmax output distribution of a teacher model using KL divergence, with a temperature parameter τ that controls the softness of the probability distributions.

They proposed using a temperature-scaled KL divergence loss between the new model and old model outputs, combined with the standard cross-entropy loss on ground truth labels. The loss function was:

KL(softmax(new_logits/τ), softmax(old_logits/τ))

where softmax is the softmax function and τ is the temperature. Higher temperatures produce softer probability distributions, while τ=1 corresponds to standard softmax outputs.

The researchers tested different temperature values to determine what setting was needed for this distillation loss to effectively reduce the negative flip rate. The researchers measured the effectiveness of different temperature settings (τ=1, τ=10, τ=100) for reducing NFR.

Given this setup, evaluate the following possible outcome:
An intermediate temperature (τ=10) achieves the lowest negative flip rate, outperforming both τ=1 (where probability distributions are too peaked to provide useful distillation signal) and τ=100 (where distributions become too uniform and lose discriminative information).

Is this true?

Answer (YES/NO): NO